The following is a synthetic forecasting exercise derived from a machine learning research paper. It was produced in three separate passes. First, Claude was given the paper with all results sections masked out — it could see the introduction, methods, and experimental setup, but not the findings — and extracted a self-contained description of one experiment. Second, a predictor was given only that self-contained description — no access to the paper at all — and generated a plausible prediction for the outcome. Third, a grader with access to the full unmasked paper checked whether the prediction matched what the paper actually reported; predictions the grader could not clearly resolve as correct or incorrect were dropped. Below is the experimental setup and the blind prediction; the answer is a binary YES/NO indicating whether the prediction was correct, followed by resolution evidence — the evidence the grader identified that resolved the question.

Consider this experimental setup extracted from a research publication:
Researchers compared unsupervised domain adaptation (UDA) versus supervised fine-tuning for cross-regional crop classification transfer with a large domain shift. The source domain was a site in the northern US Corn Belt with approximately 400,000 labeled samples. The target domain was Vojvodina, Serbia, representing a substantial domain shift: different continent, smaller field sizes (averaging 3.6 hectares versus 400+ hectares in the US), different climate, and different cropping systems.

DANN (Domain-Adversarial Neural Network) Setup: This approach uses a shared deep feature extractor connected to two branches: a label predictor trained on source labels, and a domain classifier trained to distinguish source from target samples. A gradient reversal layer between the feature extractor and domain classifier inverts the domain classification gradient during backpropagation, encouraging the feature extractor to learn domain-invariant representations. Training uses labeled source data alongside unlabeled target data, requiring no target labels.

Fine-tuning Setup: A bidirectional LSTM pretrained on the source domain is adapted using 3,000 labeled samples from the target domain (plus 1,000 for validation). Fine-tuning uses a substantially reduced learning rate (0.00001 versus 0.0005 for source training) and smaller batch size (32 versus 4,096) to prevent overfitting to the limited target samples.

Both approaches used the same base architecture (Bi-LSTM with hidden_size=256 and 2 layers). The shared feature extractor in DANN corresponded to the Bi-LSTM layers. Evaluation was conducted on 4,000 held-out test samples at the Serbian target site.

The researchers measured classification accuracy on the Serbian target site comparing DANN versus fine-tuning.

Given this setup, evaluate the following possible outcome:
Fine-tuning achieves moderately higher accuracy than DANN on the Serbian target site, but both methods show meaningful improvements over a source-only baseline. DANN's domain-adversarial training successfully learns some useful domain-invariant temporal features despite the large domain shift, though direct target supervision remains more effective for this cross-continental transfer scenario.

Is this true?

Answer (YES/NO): NO